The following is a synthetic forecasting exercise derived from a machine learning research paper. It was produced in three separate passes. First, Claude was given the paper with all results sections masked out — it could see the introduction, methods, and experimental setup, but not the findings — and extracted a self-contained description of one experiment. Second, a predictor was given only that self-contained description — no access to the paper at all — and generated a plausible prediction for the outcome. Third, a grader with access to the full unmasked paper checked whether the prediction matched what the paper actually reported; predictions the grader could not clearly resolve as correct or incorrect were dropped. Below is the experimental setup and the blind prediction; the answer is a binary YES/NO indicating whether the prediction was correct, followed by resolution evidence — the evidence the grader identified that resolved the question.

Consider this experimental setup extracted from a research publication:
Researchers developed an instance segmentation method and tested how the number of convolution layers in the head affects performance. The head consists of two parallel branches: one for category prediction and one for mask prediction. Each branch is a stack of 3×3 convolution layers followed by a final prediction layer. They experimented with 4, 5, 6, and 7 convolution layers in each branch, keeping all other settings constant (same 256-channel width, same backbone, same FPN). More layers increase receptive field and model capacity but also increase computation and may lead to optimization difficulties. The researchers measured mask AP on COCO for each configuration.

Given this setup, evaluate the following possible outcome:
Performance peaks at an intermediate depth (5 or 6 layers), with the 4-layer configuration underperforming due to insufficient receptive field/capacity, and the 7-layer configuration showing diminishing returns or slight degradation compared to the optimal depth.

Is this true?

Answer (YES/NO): NO